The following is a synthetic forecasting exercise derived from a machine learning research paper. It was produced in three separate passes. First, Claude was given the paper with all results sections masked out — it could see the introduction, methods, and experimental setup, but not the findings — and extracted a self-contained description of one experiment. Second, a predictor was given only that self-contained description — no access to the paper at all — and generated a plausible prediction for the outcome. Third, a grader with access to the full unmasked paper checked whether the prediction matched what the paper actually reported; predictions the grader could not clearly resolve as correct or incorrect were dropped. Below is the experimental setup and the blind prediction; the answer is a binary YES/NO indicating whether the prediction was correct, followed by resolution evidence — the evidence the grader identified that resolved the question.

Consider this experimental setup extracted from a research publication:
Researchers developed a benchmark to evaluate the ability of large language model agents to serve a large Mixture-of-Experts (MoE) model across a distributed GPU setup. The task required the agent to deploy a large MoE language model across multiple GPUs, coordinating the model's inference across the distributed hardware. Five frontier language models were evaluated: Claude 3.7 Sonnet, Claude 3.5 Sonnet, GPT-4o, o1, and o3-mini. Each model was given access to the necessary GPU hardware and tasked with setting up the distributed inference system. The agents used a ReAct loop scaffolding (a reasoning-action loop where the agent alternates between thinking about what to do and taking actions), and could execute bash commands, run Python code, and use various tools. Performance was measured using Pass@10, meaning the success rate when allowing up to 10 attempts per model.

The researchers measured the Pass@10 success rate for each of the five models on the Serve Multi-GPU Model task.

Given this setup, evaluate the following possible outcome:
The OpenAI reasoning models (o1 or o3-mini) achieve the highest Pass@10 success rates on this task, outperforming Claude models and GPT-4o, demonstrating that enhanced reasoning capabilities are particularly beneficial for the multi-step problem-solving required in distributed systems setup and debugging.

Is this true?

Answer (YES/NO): NO